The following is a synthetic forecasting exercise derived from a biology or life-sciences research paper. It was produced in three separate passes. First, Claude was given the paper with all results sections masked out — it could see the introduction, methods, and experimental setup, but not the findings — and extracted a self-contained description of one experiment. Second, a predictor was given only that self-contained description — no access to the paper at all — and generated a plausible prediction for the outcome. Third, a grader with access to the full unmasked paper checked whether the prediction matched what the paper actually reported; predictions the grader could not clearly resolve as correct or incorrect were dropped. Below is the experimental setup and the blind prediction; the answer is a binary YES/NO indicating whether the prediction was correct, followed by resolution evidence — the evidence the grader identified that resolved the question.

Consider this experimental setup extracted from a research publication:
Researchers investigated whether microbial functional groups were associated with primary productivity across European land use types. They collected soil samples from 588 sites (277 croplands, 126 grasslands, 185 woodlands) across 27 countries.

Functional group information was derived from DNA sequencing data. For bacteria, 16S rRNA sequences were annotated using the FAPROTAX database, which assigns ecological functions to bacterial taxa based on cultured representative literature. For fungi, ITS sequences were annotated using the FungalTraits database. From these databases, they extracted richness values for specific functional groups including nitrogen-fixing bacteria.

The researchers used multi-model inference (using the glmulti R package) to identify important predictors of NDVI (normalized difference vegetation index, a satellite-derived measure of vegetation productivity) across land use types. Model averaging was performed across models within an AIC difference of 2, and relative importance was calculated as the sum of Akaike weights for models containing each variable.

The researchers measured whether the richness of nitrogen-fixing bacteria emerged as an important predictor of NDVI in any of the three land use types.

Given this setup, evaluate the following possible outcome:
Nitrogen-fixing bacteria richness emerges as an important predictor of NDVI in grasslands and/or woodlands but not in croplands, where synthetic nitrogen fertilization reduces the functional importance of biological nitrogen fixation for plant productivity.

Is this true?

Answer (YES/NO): NO